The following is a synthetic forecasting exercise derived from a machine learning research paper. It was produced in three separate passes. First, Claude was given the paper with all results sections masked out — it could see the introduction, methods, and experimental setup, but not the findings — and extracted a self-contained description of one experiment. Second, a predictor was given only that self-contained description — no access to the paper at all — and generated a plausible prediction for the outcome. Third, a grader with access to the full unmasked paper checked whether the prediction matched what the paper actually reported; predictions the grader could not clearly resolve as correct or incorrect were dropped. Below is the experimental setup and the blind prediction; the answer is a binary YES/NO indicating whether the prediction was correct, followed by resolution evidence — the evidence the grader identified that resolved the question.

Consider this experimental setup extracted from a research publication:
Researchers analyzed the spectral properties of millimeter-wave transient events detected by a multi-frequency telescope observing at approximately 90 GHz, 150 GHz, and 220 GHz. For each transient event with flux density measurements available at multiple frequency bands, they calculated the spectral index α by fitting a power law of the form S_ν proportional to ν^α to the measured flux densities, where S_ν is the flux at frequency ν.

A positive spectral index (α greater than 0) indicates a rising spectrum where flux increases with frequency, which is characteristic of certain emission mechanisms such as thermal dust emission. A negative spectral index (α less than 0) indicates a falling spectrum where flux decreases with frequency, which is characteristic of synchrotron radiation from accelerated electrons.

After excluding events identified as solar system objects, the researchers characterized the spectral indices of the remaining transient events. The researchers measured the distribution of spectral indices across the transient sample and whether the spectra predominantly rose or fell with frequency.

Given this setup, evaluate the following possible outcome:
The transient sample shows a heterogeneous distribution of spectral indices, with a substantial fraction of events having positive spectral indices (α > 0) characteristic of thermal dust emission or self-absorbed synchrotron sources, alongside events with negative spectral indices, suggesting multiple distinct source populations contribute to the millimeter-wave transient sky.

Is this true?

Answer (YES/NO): NO